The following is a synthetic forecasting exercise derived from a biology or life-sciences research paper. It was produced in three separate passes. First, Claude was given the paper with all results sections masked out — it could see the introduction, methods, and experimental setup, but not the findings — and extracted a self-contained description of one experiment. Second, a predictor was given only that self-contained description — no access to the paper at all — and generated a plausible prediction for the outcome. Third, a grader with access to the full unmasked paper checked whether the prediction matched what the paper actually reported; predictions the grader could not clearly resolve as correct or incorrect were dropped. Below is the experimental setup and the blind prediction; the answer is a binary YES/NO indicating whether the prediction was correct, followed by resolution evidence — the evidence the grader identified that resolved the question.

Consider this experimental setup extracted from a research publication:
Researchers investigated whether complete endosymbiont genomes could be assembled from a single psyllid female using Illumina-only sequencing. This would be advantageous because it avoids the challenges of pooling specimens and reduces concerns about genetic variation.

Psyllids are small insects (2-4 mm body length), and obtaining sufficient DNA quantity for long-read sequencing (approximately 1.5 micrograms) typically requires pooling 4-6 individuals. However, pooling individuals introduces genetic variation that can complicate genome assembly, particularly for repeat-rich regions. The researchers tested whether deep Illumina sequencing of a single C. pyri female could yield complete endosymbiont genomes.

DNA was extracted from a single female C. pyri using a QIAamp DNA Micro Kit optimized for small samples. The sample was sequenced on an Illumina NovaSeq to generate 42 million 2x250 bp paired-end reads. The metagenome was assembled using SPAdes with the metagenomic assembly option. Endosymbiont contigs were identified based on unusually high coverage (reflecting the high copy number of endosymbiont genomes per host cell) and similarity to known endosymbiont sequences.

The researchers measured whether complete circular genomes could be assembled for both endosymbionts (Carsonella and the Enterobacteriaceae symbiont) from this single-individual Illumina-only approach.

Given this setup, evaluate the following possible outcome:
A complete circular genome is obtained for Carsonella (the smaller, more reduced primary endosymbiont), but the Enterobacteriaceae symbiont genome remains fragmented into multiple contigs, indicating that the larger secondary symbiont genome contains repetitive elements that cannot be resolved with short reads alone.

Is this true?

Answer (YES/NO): NO